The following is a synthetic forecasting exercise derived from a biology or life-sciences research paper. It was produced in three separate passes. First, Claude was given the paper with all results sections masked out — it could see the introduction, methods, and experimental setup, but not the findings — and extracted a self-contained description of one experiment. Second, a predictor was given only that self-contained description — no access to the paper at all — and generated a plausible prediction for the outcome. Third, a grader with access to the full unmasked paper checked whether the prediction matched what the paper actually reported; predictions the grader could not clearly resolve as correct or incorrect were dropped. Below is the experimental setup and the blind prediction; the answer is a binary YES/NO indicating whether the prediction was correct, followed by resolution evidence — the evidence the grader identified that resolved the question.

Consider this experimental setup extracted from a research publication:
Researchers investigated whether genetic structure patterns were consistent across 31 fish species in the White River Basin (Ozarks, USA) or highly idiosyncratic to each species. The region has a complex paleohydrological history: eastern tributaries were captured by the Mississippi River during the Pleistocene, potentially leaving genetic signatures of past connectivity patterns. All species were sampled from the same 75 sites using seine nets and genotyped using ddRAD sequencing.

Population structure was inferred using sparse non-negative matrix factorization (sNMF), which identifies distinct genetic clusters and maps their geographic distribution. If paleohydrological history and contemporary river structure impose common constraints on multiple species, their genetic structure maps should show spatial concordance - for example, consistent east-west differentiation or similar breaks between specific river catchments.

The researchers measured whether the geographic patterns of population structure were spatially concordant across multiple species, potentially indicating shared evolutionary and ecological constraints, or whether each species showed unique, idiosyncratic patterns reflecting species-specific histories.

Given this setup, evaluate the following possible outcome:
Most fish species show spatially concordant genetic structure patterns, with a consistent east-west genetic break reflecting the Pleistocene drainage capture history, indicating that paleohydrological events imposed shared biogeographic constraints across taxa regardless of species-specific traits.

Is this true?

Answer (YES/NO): YES